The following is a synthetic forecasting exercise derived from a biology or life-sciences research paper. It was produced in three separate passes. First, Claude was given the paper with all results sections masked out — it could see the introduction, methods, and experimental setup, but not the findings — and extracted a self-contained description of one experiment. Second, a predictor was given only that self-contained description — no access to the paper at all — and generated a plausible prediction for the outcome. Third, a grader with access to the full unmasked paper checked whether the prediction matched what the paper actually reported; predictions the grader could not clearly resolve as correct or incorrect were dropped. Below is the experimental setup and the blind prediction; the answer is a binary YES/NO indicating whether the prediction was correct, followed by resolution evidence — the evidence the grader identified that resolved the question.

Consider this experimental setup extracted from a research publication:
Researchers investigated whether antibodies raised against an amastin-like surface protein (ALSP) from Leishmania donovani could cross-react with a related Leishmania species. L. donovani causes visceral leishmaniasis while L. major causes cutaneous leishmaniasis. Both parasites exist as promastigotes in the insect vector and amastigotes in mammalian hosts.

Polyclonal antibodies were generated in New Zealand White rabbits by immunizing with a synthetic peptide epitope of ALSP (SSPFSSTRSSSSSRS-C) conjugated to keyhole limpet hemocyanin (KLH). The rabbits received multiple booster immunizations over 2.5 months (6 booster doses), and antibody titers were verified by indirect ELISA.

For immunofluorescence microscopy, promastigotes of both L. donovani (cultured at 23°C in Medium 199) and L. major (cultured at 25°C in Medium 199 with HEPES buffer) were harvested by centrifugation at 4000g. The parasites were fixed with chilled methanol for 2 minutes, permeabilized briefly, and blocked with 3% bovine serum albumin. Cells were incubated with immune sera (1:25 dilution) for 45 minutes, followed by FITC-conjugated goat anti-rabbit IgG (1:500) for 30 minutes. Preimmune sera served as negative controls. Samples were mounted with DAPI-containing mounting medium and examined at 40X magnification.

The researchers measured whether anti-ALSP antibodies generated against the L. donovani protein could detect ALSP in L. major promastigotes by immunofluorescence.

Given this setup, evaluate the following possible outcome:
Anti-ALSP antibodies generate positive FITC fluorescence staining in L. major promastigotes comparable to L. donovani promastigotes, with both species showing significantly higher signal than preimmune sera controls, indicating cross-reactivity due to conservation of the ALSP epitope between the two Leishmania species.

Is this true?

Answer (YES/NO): NO